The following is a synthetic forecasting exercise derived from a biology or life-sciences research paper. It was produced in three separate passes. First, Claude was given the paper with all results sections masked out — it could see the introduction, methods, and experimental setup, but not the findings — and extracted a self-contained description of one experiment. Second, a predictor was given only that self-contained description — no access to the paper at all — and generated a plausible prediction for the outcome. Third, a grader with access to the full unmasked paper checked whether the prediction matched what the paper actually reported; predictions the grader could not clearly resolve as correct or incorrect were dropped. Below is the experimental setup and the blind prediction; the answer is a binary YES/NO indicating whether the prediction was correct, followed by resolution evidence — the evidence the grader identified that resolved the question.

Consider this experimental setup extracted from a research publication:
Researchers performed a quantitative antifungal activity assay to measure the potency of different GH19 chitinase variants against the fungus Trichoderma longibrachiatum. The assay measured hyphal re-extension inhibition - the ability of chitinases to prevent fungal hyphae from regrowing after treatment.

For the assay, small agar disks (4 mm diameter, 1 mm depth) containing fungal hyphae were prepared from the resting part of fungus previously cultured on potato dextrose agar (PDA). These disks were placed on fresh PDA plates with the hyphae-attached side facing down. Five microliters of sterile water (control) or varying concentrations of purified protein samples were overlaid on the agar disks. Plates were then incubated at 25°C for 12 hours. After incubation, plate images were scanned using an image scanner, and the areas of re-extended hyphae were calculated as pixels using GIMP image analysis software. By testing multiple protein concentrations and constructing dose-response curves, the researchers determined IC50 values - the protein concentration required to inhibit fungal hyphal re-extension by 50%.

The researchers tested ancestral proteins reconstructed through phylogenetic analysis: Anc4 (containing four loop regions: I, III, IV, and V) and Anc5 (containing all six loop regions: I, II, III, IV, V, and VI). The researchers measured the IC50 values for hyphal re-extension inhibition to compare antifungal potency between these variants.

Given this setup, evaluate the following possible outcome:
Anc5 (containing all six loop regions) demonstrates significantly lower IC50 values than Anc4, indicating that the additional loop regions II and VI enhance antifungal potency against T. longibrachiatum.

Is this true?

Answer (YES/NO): NO